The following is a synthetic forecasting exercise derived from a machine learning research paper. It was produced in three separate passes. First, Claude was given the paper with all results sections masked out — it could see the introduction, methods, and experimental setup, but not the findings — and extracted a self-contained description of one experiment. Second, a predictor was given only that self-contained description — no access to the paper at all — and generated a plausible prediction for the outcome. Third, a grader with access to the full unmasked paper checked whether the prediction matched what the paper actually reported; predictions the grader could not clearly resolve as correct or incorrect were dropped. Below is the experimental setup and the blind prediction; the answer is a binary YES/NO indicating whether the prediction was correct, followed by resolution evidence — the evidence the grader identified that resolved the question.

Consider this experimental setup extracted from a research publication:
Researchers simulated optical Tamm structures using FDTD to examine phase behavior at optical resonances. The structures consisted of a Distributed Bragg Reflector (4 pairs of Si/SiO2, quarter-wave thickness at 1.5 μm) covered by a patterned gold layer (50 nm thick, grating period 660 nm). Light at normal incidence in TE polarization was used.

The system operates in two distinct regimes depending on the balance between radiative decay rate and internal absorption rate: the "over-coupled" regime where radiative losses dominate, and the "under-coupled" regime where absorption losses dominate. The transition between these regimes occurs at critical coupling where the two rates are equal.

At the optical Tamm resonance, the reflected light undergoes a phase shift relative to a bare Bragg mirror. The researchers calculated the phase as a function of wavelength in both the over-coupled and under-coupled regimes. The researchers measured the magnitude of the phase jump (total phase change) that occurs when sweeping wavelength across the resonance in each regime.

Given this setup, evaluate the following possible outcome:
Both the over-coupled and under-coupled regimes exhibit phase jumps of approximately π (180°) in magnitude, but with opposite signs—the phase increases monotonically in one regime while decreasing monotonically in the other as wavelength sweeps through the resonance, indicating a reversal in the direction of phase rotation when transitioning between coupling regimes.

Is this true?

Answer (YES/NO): NO